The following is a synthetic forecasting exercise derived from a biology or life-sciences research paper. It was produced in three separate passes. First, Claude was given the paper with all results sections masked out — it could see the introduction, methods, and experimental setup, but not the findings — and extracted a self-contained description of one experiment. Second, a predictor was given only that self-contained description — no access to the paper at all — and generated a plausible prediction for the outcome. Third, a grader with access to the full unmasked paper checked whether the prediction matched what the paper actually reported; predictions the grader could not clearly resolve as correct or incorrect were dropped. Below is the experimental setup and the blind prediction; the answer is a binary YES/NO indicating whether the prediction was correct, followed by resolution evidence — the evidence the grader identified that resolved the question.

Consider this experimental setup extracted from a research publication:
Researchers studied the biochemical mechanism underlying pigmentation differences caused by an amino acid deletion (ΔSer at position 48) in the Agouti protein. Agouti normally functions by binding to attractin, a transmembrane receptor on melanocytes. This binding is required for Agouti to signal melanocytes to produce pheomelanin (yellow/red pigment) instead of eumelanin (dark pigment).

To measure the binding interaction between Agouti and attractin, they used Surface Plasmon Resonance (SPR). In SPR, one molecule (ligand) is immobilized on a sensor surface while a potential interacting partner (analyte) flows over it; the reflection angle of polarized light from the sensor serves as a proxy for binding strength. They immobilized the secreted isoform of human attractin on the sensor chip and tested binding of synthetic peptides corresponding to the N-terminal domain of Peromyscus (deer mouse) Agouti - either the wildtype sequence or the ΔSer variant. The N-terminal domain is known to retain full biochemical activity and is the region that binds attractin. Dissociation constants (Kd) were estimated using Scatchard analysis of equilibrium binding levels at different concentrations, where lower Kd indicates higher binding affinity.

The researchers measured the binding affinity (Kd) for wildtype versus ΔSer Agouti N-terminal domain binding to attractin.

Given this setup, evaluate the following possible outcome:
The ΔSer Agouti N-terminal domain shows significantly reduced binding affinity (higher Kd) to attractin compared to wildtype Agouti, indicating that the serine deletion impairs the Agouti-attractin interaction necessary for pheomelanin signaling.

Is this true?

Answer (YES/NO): YES